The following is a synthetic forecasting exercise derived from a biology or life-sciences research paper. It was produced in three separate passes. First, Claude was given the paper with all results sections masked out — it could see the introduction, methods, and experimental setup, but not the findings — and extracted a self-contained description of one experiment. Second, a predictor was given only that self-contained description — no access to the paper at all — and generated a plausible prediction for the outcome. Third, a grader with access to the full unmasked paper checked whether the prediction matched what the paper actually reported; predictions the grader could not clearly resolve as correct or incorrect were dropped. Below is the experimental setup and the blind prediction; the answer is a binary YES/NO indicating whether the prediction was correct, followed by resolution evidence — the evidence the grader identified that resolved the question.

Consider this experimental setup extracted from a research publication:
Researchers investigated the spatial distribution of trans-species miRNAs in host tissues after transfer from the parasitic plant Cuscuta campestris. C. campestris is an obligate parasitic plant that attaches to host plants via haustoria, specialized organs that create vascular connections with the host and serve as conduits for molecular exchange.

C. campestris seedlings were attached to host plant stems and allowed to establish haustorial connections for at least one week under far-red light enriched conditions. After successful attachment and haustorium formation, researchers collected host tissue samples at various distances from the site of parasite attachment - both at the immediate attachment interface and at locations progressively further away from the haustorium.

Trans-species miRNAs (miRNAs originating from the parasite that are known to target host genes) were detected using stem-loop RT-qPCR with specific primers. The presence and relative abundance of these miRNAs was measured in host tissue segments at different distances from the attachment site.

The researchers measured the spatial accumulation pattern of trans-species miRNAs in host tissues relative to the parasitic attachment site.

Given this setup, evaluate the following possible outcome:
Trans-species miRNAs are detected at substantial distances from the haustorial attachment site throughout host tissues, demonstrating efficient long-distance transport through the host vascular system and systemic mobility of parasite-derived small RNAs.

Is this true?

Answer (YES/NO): NO